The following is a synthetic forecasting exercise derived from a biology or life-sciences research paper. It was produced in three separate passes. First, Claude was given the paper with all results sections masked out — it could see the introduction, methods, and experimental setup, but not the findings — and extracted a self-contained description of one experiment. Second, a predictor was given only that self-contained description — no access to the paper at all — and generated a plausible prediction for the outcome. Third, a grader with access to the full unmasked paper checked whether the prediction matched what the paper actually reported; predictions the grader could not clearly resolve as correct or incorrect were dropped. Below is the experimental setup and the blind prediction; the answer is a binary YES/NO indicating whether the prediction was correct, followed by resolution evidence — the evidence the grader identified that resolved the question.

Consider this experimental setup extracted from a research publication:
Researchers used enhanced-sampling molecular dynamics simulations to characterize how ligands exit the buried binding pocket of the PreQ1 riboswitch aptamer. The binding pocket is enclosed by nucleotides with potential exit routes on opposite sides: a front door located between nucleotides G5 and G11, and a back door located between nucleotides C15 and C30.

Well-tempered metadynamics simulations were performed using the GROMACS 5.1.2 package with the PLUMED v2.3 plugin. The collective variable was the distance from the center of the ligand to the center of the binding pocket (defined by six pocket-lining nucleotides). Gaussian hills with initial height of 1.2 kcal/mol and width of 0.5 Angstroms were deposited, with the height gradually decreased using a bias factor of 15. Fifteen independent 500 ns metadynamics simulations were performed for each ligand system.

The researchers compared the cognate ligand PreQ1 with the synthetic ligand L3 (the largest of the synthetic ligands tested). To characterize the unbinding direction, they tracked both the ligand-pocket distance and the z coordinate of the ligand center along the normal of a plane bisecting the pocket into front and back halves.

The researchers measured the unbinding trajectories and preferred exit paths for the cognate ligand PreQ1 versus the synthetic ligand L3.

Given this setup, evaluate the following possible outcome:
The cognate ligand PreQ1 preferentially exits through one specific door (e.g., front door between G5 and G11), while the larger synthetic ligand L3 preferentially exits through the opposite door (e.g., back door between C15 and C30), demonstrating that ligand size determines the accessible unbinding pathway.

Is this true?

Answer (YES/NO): YES